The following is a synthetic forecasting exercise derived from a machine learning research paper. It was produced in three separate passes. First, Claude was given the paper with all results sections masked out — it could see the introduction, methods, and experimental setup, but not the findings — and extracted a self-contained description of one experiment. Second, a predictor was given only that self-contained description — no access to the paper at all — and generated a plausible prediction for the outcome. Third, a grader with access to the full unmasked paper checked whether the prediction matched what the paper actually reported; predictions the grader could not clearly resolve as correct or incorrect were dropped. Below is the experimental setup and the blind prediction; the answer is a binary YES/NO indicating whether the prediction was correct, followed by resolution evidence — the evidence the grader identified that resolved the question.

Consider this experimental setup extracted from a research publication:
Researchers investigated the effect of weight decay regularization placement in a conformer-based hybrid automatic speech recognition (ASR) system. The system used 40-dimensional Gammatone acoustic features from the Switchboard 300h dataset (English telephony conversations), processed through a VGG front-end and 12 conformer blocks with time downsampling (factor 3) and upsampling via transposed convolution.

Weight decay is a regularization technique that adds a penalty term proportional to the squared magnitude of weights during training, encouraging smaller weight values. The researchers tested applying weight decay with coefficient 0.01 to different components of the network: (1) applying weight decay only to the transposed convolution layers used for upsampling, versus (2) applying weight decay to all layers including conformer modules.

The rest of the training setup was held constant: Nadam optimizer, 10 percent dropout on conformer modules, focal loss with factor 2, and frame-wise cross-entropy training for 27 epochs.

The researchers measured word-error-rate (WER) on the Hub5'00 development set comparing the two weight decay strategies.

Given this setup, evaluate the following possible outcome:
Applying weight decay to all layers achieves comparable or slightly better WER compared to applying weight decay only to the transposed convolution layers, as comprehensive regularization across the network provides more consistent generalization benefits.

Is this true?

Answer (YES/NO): NO